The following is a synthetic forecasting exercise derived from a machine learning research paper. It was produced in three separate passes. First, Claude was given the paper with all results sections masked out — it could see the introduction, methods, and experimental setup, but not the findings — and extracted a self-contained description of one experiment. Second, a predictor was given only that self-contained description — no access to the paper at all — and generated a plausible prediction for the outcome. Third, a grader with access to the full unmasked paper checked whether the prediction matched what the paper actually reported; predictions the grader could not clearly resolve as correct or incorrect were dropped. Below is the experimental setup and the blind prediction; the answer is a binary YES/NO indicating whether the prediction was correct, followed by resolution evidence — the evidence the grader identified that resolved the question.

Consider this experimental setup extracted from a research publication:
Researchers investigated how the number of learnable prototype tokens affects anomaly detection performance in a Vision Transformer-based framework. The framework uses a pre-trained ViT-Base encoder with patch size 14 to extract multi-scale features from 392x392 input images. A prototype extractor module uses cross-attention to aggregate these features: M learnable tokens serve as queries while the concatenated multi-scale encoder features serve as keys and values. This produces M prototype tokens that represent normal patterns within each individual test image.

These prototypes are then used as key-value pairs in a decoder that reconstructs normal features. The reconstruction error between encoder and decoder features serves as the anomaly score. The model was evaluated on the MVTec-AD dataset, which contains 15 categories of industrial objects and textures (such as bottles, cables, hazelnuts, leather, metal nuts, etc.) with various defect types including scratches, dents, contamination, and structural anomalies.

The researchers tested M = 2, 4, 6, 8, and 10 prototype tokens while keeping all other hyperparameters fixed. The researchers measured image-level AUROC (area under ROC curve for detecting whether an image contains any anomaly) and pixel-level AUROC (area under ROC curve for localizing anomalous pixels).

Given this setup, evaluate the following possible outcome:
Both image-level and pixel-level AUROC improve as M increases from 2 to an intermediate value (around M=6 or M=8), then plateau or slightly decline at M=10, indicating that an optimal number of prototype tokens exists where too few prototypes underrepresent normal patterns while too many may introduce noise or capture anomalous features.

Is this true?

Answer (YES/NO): NO